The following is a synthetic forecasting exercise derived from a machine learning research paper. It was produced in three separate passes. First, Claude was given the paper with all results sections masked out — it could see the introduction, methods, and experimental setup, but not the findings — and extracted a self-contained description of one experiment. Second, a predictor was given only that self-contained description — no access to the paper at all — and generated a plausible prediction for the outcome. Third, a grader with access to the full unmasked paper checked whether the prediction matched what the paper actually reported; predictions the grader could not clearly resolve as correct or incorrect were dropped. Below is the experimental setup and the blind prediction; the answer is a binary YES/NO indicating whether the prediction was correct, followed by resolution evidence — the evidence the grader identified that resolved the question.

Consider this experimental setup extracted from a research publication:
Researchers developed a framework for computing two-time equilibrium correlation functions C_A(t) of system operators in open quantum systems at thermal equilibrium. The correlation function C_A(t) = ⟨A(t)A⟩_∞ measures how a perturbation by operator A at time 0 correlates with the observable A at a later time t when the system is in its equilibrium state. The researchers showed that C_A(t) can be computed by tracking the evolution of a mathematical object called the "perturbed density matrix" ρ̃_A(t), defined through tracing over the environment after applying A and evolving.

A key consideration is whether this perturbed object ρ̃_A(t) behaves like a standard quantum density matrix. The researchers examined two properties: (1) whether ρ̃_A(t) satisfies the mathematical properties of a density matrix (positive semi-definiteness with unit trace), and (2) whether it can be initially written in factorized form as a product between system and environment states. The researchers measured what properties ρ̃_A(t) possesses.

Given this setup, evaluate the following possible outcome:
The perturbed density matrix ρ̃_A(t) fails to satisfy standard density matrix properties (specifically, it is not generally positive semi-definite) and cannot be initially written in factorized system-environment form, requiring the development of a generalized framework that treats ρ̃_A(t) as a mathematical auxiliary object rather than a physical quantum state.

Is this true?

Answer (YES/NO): NO